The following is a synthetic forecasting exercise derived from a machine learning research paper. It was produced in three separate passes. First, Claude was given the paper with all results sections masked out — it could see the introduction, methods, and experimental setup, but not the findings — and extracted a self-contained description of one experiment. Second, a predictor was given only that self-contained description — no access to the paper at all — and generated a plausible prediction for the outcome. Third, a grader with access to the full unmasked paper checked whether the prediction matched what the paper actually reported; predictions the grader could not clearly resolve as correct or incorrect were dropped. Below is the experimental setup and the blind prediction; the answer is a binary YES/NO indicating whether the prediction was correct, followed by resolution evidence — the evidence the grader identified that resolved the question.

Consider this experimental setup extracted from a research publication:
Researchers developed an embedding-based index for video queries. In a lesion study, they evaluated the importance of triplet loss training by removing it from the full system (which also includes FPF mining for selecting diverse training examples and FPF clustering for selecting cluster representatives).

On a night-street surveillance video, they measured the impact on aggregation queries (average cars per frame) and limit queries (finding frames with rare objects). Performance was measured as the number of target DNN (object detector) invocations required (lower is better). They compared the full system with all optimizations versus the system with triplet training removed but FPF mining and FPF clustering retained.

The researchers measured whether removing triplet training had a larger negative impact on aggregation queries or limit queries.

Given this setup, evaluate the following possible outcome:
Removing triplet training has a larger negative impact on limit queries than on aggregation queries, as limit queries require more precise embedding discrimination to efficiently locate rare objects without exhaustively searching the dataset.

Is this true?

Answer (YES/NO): NO